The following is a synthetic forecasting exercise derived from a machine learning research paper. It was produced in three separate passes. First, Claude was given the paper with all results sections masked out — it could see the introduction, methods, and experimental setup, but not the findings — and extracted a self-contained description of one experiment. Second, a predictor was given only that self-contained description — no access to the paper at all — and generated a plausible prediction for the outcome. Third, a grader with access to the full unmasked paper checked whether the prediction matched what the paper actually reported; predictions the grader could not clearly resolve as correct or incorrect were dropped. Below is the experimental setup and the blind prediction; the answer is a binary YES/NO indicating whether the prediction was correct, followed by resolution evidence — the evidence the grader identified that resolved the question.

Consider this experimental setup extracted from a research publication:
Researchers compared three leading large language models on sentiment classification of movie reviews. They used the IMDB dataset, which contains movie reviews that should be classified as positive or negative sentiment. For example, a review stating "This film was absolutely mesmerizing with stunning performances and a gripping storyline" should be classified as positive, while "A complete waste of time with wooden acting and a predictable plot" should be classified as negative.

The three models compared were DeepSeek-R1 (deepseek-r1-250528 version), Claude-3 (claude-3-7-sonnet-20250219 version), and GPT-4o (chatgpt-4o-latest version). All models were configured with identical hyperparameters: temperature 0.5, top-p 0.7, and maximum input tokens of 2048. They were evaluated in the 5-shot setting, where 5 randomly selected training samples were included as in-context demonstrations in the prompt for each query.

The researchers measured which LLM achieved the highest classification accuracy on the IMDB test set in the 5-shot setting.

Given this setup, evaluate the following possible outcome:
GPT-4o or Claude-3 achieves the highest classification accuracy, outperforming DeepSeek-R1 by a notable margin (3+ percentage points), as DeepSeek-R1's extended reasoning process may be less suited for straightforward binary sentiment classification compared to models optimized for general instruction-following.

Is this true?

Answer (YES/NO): NO